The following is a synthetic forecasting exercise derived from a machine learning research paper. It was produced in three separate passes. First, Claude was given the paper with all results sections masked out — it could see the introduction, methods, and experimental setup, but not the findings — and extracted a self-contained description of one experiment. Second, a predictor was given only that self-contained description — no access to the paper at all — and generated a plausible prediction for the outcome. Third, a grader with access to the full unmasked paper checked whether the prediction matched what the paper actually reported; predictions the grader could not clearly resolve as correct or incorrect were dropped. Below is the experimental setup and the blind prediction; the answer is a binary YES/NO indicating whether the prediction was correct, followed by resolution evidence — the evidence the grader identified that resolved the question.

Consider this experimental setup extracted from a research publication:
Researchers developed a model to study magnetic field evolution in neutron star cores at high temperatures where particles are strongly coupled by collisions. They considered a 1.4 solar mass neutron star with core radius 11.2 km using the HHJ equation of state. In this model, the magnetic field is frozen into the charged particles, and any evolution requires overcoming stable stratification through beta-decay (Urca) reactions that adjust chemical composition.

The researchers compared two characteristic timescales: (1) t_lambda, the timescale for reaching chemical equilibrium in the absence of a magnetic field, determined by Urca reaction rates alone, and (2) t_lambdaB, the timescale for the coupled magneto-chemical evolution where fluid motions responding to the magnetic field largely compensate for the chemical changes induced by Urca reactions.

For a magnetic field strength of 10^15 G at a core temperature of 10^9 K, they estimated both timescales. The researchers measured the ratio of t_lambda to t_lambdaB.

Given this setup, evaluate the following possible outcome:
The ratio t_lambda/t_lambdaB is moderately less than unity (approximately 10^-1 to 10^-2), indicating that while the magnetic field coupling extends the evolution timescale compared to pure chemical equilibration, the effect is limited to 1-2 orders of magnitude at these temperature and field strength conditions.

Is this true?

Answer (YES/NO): NO